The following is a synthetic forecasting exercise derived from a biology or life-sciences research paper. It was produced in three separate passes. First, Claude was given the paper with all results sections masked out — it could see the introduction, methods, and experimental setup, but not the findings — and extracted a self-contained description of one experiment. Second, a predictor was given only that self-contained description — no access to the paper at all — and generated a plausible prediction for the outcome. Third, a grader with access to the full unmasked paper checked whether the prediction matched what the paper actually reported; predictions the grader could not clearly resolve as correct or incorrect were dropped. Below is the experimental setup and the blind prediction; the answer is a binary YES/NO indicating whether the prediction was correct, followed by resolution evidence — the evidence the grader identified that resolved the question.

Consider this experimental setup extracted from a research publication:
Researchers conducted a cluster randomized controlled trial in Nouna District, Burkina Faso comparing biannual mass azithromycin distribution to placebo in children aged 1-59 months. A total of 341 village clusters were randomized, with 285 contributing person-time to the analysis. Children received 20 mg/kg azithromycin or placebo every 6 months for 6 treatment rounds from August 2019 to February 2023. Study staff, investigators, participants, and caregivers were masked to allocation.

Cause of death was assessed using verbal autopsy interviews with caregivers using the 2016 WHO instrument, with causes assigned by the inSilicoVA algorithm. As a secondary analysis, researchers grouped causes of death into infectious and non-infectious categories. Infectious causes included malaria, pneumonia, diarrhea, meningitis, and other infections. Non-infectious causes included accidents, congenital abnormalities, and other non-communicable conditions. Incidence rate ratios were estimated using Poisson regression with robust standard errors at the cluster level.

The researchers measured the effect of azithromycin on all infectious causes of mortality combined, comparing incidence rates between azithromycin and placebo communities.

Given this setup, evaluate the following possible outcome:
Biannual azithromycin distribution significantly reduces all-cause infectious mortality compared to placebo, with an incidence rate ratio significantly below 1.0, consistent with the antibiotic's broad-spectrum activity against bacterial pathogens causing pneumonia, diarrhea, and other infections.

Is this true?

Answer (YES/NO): NO